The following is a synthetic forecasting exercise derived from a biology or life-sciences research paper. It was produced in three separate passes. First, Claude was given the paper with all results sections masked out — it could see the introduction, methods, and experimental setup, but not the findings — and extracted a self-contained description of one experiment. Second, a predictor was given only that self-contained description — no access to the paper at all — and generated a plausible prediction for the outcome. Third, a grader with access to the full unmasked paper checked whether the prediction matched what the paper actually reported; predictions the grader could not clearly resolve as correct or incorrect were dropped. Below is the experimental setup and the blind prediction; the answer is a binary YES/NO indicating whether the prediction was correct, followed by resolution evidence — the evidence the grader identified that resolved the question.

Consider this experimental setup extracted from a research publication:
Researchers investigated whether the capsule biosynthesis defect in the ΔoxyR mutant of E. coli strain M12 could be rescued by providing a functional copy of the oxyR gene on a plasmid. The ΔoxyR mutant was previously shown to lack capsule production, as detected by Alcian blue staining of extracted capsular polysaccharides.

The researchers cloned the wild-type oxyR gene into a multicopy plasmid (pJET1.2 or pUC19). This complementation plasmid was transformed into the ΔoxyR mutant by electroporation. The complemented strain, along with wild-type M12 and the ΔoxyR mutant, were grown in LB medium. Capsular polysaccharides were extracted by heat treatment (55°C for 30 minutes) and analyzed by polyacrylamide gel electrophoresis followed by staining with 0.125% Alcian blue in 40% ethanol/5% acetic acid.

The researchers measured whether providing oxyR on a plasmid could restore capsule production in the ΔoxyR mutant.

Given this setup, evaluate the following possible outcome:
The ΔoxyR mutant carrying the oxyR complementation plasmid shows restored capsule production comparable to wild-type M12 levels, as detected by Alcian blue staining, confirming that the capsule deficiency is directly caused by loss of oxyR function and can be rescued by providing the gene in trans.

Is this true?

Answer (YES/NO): NO